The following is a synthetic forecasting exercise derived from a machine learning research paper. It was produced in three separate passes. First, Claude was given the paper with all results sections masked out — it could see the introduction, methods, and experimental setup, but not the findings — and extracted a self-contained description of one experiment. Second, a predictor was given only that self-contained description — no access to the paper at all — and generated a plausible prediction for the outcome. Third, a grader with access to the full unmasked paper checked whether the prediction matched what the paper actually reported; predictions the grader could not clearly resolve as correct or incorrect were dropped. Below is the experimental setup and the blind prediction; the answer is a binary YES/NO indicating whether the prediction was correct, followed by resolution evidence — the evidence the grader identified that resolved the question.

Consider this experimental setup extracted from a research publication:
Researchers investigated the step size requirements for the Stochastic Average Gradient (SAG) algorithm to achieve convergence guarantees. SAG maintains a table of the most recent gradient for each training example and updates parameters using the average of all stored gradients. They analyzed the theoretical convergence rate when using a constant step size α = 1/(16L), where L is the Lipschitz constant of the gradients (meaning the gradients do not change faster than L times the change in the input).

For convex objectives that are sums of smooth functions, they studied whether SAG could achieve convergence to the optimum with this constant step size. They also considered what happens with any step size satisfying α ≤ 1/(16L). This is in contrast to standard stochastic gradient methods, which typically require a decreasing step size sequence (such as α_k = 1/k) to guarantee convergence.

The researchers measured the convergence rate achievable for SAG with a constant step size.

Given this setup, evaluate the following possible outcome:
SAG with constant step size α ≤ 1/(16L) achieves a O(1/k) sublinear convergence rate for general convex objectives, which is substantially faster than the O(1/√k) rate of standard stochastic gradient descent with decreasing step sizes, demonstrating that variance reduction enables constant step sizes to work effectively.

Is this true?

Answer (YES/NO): YES